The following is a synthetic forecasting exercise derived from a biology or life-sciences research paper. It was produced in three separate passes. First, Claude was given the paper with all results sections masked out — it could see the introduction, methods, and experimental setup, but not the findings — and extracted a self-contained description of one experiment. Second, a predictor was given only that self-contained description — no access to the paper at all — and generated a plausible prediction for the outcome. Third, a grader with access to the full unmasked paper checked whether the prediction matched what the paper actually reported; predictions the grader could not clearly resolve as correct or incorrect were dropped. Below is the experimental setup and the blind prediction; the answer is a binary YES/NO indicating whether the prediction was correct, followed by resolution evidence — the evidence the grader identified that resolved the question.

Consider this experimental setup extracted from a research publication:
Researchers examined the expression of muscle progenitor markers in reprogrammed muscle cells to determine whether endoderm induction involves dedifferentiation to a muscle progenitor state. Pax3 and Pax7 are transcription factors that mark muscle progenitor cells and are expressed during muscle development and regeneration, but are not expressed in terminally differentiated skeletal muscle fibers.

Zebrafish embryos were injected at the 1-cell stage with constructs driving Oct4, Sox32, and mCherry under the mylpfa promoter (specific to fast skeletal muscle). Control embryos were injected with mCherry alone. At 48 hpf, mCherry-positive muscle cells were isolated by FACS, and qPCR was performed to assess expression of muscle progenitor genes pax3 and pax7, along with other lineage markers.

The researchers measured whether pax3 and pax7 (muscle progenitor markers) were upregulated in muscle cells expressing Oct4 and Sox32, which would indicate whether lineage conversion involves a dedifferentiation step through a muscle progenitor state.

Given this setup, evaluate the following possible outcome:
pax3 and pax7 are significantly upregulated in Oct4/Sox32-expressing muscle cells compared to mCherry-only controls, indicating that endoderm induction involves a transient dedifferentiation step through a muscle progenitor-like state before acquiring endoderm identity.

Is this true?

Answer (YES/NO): NO